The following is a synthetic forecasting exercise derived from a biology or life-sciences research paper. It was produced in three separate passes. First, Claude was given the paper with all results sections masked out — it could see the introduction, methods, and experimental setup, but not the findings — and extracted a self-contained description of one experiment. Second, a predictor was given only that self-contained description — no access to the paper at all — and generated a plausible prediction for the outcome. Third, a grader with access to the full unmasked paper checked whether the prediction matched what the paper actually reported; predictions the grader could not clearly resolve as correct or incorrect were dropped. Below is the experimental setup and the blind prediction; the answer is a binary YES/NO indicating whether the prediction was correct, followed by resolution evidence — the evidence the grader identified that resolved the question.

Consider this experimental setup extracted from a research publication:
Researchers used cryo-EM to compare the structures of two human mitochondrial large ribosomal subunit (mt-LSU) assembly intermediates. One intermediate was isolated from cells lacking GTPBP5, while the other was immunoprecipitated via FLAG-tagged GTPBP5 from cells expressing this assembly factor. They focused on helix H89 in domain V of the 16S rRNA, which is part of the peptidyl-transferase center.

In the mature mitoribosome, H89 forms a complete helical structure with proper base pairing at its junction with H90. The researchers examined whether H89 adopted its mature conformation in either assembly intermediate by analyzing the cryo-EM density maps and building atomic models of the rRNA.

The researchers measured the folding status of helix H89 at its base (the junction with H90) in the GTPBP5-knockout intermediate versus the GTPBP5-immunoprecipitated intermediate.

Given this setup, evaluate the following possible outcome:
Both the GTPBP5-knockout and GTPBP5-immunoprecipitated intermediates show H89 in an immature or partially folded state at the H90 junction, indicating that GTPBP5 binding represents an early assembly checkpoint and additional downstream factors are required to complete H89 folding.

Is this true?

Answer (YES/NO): NO